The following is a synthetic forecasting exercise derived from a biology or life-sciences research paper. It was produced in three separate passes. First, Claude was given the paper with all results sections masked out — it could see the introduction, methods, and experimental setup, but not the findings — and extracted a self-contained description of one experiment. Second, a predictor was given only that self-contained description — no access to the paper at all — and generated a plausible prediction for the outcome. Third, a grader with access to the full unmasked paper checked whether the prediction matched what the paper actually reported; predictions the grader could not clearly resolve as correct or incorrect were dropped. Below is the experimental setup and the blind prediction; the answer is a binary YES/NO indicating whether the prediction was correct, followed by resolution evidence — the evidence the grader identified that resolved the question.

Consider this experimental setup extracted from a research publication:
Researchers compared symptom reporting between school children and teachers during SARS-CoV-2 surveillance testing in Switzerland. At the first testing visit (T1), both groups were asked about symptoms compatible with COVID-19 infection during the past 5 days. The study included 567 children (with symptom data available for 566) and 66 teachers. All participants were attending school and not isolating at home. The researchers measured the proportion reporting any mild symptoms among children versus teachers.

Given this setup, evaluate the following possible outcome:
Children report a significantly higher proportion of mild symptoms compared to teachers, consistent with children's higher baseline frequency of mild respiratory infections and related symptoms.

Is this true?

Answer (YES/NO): YES